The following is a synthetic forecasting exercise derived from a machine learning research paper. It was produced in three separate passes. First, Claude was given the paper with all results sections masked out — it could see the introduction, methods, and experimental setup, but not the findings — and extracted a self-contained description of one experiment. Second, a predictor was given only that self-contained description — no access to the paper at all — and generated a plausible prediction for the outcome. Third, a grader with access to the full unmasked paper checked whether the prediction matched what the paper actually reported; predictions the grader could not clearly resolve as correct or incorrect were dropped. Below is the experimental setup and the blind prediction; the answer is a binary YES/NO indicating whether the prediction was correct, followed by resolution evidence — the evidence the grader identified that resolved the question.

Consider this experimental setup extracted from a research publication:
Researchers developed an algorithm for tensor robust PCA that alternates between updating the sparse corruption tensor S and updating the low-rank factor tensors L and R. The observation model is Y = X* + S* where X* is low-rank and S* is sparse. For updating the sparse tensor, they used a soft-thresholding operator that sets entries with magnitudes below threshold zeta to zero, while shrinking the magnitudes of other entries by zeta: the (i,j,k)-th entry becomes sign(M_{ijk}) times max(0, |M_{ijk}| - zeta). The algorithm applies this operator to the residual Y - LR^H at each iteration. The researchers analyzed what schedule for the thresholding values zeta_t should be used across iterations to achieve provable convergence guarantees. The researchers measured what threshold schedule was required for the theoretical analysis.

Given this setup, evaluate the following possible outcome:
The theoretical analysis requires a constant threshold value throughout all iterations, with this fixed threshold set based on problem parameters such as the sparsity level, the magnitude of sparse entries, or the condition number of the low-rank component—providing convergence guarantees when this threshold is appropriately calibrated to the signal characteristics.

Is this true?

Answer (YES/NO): NO